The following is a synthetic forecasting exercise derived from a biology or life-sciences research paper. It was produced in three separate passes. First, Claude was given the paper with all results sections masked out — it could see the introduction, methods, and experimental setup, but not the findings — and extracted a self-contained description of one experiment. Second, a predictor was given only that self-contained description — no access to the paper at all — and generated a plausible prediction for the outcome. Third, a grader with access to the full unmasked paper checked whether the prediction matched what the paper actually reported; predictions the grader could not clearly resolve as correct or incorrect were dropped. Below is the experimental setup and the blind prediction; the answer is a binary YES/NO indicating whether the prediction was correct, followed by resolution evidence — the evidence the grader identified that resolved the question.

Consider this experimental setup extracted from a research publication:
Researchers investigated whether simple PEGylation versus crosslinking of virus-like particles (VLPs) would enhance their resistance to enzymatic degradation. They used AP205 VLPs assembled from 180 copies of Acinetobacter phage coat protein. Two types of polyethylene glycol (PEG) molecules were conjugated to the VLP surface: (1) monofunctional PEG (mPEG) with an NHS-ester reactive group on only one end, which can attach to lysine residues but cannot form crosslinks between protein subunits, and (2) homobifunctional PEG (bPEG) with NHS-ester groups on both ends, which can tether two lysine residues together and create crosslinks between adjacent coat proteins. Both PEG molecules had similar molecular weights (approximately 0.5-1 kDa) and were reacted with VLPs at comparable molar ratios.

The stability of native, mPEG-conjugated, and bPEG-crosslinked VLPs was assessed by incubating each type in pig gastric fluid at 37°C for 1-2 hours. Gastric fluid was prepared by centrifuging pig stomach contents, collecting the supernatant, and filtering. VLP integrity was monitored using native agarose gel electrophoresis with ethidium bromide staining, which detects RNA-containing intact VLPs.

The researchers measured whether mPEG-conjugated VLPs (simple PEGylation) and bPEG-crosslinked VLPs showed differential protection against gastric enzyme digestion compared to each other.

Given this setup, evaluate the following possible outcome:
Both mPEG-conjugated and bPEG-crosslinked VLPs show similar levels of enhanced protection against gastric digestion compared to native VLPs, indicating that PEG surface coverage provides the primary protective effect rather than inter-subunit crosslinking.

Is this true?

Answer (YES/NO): NO